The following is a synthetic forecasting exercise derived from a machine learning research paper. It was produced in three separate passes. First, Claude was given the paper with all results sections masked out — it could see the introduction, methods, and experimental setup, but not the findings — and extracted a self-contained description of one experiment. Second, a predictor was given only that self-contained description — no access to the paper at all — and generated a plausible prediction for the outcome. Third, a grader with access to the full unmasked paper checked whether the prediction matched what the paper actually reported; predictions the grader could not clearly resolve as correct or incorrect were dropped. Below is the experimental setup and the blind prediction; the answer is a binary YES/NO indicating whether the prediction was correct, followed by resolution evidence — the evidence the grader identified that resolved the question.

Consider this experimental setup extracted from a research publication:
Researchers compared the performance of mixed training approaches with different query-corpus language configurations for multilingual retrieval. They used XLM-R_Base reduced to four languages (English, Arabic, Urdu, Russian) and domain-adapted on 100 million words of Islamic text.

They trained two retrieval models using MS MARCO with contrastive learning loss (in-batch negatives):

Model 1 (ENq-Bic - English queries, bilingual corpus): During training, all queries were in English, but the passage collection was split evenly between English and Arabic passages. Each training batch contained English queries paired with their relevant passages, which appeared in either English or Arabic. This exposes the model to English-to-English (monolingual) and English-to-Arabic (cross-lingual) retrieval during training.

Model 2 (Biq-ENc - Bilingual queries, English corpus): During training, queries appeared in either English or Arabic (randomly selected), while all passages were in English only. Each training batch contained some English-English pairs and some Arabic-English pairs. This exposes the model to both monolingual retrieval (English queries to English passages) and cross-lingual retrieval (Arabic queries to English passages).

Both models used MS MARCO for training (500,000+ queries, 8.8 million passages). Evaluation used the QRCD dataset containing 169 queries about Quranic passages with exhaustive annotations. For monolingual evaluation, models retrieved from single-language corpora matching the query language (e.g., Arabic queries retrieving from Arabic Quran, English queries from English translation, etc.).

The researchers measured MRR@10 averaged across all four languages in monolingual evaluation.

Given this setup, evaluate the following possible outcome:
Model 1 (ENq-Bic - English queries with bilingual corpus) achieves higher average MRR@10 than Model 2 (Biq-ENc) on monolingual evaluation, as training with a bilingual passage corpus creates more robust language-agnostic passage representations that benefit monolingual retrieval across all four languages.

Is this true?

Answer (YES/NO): NO